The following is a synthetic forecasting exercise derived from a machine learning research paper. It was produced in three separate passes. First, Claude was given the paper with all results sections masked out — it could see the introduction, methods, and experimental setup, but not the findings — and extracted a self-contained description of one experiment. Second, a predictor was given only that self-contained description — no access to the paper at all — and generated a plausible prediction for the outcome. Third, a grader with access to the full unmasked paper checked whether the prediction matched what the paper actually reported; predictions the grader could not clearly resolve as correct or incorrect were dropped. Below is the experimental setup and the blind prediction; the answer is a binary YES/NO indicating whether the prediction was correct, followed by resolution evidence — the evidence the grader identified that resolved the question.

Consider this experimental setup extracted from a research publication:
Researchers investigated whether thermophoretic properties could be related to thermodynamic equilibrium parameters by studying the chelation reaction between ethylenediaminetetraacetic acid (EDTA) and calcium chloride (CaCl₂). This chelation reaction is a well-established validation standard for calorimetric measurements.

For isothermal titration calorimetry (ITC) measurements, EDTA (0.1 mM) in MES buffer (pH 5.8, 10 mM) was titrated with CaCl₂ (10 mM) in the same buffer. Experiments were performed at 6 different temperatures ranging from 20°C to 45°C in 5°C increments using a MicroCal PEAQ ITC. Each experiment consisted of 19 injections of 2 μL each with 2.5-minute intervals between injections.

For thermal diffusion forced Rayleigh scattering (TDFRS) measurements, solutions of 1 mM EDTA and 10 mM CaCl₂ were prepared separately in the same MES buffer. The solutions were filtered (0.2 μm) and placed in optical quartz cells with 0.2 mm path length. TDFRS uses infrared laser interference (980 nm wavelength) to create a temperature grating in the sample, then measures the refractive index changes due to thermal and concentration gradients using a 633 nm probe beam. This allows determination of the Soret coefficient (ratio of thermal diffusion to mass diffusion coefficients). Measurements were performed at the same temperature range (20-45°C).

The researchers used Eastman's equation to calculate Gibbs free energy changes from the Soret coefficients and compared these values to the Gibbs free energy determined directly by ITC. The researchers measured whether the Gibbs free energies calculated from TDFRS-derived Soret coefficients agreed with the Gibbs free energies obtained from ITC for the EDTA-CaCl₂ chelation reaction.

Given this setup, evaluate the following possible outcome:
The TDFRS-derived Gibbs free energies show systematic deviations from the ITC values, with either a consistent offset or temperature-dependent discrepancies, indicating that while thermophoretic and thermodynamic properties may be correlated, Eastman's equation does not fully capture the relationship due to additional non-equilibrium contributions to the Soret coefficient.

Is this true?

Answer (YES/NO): NO